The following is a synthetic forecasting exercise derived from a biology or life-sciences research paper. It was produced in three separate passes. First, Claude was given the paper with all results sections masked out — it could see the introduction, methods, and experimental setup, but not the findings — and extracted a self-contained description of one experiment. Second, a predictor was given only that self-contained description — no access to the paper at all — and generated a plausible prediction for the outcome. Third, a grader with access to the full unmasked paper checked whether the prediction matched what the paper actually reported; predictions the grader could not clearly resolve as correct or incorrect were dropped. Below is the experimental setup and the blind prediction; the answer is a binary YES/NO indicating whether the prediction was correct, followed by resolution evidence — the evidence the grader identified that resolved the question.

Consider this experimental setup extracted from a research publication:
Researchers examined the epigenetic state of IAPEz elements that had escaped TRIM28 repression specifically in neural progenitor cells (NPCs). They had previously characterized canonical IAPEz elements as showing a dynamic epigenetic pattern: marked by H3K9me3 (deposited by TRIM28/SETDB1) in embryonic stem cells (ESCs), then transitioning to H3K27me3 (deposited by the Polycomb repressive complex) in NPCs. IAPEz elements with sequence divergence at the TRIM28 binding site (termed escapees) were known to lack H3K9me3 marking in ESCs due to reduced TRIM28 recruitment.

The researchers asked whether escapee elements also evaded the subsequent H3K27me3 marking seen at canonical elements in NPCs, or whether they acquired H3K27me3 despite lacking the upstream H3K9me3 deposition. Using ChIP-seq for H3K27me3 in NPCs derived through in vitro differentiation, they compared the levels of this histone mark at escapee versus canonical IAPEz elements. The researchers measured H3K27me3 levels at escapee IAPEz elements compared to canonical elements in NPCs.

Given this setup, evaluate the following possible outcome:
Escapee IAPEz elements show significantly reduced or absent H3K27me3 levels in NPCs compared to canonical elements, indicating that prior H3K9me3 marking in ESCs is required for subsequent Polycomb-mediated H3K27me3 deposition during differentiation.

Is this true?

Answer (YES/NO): YES